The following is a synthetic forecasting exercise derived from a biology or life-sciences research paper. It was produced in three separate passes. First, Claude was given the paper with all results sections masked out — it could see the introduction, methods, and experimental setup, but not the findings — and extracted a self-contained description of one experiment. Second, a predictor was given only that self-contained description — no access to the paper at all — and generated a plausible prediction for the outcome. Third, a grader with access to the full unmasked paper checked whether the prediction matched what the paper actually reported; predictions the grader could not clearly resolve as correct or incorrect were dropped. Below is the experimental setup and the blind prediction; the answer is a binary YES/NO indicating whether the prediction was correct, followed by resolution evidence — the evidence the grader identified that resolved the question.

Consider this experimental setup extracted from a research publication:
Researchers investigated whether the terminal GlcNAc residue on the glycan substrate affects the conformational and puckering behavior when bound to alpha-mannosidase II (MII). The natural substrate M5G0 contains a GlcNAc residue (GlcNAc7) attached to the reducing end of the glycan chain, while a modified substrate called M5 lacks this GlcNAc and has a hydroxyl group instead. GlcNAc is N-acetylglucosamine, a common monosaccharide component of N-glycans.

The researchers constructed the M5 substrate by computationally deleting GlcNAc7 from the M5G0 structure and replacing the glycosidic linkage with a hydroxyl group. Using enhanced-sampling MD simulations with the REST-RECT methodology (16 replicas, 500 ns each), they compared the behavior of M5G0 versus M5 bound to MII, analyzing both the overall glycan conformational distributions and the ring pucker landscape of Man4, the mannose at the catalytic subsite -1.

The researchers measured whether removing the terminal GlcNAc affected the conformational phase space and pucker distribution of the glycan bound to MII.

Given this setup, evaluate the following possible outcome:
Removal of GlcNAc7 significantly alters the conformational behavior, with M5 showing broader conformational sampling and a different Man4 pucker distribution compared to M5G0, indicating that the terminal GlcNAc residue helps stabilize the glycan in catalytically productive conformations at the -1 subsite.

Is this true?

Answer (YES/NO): NO